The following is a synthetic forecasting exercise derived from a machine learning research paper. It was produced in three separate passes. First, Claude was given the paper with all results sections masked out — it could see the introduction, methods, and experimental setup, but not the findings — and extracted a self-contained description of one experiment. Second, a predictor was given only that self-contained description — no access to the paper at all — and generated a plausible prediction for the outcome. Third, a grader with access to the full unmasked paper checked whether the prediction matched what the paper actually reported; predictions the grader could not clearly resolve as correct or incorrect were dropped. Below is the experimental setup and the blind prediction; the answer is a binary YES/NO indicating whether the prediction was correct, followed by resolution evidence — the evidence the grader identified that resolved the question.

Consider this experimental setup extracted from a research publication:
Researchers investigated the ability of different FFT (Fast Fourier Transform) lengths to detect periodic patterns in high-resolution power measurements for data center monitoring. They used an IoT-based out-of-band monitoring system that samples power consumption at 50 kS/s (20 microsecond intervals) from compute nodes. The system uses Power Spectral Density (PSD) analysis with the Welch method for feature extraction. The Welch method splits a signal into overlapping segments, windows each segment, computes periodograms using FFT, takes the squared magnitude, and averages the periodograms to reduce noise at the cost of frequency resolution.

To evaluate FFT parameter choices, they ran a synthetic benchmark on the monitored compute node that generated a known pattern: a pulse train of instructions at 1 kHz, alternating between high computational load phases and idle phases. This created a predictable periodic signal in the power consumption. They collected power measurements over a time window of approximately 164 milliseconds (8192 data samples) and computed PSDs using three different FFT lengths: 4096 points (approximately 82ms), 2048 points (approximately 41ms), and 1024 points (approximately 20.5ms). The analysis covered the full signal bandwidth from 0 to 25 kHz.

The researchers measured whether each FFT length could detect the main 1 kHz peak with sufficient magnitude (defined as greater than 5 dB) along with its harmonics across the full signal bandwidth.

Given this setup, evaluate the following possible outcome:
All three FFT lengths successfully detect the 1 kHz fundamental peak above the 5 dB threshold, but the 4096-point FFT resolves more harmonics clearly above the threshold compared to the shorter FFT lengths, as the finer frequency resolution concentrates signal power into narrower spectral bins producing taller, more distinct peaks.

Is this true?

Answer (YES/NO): NO